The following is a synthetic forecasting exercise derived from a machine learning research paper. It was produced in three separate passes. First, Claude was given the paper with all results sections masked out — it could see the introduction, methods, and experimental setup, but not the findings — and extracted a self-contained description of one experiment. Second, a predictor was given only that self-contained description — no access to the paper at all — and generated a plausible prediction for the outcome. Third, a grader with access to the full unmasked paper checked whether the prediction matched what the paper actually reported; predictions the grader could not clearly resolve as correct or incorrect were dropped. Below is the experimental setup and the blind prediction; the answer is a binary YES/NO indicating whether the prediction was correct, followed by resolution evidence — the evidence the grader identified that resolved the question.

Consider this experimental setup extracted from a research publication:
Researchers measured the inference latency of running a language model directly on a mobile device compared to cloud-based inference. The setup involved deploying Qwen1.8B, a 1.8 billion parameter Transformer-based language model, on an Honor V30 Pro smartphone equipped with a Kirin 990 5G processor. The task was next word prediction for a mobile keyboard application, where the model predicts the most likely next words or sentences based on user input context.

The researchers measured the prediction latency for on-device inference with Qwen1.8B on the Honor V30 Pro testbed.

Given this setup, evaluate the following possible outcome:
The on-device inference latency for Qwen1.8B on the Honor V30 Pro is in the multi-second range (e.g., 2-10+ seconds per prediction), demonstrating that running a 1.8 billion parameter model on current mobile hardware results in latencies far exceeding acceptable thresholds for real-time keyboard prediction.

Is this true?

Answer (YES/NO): NO